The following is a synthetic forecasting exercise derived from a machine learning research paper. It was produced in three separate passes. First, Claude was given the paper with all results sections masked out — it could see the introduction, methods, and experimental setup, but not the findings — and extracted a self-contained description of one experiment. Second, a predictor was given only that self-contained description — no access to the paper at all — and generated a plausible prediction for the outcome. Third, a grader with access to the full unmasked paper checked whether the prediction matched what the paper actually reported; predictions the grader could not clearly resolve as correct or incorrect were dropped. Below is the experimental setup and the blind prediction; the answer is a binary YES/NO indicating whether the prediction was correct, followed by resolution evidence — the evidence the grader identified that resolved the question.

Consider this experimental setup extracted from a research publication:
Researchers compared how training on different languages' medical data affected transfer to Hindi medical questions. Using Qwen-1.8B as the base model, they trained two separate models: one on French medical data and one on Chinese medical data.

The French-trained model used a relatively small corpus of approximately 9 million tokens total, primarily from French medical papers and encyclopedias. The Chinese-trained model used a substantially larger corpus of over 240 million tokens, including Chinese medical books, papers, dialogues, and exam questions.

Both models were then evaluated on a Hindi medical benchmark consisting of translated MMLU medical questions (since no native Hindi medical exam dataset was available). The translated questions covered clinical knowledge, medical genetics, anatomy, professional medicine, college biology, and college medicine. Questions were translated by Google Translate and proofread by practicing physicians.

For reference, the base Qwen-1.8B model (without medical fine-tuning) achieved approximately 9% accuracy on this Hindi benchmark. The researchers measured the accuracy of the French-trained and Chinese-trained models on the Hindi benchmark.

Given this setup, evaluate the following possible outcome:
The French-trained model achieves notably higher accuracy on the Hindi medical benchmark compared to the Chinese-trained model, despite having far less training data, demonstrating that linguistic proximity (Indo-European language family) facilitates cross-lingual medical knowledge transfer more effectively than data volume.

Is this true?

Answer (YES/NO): NO